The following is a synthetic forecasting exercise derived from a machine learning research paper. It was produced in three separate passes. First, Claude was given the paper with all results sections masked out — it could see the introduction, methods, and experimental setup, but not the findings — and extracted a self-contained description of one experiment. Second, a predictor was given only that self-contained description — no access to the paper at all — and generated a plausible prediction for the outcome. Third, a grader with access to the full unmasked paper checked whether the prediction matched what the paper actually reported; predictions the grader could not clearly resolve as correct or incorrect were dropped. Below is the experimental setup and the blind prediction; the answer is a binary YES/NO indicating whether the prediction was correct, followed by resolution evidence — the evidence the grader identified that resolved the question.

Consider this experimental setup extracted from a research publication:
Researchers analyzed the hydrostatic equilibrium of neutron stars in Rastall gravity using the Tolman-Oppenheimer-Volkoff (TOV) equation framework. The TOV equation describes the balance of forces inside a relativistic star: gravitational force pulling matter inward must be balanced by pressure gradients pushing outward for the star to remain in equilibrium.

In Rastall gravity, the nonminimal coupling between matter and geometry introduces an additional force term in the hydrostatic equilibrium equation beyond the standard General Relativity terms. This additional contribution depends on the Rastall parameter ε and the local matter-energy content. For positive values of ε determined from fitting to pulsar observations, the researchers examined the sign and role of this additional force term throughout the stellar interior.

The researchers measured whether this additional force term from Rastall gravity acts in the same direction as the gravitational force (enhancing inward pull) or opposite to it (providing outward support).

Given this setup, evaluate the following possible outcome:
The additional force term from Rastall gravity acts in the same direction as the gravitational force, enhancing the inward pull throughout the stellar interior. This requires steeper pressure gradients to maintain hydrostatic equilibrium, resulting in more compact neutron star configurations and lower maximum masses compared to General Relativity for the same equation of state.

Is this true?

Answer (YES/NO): NO